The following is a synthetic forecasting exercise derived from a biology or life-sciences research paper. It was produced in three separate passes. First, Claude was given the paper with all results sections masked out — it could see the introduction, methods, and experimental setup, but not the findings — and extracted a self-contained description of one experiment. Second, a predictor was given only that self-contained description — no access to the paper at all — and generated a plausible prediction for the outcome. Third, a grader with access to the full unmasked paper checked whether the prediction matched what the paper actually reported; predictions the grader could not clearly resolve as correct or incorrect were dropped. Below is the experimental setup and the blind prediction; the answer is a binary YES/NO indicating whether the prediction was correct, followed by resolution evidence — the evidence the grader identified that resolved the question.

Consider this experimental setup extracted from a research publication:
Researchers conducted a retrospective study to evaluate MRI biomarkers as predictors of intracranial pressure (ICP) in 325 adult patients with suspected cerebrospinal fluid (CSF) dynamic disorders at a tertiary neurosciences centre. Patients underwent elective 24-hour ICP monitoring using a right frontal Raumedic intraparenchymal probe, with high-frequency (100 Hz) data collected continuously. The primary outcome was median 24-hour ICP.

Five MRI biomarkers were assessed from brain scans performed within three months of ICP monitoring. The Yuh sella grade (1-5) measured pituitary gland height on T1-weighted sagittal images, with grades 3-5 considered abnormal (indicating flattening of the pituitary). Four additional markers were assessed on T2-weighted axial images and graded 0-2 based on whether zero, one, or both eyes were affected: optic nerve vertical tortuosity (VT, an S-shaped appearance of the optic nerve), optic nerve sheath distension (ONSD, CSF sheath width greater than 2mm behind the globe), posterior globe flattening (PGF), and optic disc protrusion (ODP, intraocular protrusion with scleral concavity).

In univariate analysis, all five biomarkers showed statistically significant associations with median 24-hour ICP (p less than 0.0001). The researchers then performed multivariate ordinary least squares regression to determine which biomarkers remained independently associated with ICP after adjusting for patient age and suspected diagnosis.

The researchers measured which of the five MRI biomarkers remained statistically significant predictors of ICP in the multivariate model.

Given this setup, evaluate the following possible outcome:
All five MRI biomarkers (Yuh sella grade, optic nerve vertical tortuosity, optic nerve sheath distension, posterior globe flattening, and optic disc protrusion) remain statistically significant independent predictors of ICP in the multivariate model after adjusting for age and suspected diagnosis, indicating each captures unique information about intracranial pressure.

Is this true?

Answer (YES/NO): NO